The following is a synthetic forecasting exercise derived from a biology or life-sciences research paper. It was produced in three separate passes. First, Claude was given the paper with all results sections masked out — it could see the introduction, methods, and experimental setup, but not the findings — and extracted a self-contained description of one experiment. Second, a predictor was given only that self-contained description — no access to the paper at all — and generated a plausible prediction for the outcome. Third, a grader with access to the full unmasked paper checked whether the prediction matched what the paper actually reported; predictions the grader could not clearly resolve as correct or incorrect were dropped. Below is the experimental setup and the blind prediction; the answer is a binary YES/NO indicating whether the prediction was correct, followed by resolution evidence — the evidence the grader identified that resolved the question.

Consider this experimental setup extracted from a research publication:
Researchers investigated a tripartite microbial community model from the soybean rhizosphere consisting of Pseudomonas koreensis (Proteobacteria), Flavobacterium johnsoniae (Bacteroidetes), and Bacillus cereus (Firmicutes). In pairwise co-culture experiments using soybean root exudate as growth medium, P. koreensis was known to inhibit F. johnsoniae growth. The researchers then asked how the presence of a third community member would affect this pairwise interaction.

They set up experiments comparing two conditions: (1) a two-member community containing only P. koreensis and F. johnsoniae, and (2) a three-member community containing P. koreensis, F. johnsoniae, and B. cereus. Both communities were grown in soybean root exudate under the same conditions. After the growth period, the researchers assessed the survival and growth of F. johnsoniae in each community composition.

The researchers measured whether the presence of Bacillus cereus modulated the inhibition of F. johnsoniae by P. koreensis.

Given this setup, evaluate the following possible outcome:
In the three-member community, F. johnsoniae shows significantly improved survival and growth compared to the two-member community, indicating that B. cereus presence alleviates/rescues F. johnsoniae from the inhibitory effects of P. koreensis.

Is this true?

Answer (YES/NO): YES